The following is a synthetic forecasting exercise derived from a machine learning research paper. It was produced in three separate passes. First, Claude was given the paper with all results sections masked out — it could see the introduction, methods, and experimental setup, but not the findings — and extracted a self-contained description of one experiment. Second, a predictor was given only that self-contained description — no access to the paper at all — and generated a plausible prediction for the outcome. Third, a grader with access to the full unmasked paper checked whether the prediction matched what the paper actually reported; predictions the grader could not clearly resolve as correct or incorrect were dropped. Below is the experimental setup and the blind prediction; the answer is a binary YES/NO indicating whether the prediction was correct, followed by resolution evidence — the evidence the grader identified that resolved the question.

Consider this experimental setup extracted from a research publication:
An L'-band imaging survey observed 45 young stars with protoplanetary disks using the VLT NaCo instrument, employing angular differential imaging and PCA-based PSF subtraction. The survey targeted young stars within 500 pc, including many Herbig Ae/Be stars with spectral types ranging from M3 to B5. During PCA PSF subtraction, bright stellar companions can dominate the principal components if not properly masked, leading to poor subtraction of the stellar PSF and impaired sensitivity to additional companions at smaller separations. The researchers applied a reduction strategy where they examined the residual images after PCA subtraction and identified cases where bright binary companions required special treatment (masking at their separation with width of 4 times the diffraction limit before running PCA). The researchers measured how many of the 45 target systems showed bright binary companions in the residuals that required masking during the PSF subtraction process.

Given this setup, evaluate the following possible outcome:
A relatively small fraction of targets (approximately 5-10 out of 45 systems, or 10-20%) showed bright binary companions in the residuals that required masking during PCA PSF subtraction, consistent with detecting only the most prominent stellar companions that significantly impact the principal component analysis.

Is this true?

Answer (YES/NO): YES